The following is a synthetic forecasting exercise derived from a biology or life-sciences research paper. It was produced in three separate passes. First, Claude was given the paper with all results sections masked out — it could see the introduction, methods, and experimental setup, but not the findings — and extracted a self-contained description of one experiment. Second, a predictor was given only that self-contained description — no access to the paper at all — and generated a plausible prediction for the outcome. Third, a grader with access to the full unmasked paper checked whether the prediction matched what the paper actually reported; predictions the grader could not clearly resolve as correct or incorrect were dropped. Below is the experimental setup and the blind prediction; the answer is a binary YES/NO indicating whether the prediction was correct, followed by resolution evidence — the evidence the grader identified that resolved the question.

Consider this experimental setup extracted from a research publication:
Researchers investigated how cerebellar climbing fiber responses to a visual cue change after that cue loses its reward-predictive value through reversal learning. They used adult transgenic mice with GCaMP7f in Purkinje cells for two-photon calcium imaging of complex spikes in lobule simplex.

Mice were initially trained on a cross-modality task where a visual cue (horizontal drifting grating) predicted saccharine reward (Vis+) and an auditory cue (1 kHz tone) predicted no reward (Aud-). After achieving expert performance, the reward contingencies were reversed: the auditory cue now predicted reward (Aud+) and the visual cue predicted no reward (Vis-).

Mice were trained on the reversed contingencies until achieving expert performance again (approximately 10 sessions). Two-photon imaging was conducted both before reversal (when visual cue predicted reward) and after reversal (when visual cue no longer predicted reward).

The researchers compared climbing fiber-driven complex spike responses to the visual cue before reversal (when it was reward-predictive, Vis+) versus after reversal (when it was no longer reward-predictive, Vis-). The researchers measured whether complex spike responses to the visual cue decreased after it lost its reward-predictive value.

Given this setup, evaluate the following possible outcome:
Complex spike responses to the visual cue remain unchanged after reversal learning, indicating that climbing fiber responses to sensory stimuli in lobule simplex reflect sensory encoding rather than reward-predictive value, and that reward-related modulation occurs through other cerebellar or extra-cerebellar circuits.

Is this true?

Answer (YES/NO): NO